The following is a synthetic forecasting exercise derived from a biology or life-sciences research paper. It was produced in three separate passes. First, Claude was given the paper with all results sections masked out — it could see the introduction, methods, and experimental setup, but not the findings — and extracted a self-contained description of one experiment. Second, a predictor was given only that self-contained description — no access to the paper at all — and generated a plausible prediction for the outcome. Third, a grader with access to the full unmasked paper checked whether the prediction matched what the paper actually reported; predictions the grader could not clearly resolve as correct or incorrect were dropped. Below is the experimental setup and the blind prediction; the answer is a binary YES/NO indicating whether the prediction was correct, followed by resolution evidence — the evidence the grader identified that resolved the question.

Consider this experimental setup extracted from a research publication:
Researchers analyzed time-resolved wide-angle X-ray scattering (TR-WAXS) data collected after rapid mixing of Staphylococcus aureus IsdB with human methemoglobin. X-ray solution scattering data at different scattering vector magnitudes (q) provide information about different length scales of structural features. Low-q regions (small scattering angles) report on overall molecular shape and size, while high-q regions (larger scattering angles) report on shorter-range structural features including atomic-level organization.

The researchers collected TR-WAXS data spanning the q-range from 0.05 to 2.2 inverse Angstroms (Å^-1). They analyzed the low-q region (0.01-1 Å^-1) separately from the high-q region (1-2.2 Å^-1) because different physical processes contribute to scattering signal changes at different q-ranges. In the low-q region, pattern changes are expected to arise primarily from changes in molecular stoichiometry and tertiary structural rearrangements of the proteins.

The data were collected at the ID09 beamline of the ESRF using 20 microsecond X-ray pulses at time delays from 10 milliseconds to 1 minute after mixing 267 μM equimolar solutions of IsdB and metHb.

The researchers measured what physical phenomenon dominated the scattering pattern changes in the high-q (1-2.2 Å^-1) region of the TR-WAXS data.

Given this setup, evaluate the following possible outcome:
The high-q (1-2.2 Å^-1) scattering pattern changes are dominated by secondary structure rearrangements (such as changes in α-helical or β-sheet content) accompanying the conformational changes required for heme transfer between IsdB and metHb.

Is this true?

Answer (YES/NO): NO